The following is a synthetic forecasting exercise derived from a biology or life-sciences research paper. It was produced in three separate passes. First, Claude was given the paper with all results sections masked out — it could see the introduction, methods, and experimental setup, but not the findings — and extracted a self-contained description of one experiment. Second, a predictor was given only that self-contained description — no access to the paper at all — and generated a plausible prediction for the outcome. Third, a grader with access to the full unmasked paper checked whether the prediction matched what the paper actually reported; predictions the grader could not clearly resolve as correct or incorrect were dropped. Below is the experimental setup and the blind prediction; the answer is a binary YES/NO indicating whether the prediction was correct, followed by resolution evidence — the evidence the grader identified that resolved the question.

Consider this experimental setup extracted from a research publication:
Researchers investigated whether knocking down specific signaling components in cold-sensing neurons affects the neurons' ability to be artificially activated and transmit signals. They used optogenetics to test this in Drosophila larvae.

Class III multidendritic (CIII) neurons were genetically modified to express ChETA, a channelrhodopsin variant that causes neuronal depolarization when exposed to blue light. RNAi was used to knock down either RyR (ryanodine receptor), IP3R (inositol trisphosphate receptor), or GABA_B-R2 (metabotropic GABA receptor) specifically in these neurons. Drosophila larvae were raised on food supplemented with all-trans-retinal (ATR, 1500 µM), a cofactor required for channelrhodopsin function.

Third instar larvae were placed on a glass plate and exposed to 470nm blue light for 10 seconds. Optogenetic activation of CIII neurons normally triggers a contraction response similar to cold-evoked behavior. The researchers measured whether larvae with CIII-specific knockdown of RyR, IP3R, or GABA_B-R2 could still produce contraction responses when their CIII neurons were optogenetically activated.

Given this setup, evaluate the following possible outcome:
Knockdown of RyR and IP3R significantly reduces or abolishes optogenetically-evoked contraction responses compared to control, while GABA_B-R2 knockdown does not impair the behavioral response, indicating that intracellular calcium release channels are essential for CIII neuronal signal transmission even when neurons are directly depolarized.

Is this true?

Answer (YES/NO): NO